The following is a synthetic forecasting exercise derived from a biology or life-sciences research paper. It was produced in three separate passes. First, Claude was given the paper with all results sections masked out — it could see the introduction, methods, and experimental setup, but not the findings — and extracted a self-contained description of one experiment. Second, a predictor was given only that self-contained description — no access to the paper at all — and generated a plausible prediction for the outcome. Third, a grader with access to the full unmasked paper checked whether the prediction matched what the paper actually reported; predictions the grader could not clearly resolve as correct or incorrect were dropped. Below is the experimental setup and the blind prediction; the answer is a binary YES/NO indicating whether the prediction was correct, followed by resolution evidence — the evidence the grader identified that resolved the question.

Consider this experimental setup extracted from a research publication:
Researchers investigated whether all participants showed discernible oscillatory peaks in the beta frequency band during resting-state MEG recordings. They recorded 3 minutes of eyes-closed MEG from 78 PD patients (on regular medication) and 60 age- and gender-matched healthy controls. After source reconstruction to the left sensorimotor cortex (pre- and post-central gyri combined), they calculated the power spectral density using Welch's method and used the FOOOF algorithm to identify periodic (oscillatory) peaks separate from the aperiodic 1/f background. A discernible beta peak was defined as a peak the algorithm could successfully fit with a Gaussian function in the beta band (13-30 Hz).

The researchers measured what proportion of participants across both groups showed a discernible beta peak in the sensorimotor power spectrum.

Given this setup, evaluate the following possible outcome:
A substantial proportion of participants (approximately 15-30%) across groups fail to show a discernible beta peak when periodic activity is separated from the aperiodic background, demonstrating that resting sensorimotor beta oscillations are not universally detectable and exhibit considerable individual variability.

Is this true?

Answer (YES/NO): NO